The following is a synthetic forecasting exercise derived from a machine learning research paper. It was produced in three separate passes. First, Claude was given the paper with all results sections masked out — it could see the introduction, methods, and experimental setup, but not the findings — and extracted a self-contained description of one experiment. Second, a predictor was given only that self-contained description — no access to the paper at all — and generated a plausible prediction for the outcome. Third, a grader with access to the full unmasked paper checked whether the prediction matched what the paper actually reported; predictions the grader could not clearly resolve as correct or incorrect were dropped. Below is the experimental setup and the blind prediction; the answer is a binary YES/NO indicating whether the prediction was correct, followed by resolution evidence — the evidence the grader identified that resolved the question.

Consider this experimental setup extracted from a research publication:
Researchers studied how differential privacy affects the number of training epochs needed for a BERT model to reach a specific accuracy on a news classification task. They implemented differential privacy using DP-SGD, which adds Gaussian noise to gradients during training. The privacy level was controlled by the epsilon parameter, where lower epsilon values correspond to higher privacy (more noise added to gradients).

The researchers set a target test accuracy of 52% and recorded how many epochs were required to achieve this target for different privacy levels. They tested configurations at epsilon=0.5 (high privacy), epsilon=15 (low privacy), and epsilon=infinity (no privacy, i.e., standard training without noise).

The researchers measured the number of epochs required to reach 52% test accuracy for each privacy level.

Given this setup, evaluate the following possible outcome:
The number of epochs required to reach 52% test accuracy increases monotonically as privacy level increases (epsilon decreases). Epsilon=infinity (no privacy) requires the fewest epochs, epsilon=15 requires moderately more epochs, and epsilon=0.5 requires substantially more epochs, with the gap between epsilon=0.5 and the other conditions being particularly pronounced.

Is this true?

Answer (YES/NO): YES